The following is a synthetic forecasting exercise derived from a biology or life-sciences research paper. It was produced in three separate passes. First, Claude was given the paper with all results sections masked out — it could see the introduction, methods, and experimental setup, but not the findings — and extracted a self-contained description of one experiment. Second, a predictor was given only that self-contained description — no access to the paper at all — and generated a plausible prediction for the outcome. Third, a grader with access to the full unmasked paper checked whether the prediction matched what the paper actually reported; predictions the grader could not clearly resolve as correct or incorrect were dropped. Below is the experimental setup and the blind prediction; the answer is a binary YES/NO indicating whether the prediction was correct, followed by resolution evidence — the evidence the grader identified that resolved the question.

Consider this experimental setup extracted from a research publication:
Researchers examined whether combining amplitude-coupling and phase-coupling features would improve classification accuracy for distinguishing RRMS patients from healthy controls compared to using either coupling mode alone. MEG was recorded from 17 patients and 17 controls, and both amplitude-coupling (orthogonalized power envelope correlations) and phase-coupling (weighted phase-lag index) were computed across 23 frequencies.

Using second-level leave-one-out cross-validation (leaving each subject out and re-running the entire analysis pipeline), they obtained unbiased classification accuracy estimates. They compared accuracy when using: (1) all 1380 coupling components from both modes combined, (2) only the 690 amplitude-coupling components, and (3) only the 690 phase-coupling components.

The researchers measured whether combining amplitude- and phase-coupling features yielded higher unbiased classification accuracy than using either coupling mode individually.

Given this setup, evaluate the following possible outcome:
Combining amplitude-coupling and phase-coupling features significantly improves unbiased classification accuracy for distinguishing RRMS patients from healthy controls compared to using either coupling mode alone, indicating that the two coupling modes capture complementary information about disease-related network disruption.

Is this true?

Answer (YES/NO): NO